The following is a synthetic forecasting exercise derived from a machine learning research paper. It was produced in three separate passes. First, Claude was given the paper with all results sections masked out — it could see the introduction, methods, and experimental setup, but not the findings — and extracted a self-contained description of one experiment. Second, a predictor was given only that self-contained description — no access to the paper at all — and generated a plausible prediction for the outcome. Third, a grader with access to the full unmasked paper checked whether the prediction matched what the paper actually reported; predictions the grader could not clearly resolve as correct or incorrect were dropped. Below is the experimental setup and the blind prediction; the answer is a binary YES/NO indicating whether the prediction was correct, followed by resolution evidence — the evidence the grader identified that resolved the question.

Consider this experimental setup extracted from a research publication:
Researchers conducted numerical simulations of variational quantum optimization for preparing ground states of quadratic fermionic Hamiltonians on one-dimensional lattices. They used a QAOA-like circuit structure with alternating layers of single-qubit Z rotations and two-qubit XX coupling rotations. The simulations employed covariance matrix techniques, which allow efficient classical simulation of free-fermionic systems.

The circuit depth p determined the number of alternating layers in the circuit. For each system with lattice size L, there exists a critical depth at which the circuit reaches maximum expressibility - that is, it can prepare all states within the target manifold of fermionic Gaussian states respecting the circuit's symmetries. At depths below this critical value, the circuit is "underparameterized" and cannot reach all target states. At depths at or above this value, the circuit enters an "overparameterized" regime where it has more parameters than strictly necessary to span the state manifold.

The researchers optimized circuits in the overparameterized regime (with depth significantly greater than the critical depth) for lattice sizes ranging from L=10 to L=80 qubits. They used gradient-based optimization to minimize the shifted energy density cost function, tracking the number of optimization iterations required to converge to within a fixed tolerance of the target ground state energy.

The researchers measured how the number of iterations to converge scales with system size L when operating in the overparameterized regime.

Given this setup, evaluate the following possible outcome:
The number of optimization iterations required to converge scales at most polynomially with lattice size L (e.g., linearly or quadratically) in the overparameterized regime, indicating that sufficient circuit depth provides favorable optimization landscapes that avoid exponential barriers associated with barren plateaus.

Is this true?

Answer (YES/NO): YES